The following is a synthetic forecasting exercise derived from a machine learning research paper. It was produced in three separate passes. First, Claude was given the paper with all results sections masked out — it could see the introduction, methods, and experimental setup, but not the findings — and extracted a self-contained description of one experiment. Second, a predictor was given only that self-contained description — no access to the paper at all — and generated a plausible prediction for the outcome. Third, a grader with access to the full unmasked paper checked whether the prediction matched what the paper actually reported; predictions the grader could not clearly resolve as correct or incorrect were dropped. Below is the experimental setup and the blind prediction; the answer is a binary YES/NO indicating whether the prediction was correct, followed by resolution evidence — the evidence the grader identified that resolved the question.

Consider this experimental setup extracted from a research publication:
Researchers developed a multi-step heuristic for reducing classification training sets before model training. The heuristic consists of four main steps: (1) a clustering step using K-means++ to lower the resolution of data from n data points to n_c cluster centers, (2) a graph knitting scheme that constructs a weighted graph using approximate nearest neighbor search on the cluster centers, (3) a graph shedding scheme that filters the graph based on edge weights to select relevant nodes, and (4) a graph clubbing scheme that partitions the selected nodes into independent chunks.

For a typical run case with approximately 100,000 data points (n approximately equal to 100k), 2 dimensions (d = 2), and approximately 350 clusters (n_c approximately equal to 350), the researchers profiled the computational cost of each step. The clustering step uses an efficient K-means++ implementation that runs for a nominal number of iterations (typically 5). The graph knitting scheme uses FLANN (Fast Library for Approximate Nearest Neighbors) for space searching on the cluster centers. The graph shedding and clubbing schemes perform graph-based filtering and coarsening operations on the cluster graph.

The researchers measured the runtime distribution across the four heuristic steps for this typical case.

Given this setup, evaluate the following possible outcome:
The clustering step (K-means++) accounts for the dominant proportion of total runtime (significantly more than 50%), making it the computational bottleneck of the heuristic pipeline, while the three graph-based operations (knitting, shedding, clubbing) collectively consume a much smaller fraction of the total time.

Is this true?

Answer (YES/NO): YES